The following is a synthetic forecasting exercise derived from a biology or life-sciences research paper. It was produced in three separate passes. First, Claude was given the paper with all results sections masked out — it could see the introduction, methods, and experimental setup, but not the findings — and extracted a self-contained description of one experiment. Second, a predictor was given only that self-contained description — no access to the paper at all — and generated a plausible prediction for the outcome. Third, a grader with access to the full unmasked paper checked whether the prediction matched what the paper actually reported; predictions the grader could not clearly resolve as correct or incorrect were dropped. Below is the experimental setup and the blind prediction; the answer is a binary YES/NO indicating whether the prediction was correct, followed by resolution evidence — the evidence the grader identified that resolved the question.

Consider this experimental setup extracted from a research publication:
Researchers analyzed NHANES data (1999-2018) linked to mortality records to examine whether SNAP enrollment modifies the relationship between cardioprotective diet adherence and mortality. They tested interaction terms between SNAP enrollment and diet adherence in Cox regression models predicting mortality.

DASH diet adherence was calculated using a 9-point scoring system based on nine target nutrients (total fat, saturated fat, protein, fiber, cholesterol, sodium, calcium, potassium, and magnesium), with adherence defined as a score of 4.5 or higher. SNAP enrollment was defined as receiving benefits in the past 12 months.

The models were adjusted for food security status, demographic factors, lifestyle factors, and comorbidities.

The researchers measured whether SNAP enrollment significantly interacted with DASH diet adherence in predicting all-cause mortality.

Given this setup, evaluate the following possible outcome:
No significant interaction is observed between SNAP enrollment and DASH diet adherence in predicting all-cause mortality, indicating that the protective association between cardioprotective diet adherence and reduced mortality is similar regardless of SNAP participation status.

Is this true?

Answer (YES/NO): YES